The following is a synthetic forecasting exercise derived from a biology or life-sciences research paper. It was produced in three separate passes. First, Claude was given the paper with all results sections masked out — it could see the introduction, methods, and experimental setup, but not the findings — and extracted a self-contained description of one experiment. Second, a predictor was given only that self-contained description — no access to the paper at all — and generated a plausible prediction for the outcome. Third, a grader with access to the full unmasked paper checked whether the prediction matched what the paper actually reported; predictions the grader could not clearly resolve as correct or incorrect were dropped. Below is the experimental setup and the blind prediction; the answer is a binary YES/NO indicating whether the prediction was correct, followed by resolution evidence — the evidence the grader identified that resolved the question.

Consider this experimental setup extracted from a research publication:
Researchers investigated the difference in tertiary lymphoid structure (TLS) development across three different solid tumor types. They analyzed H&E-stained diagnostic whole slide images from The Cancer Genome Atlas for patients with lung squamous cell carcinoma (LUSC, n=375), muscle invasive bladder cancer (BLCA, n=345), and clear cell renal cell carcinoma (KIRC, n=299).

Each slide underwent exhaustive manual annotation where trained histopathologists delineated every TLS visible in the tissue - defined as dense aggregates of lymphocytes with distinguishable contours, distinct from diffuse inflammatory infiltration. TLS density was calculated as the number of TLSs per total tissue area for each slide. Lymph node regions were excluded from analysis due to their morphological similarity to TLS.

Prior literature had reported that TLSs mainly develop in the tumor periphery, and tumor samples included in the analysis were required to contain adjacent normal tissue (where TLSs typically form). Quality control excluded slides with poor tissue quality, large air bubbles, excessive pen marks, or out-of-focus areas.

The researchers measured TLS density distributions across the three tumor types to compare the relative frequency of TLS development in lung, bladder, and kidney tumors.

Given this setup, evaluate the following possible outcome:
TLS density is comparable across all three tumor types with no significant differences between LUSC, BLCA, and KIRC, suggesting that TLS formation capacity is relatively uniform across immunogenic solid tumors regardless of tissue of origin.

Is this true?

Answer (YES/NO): NO